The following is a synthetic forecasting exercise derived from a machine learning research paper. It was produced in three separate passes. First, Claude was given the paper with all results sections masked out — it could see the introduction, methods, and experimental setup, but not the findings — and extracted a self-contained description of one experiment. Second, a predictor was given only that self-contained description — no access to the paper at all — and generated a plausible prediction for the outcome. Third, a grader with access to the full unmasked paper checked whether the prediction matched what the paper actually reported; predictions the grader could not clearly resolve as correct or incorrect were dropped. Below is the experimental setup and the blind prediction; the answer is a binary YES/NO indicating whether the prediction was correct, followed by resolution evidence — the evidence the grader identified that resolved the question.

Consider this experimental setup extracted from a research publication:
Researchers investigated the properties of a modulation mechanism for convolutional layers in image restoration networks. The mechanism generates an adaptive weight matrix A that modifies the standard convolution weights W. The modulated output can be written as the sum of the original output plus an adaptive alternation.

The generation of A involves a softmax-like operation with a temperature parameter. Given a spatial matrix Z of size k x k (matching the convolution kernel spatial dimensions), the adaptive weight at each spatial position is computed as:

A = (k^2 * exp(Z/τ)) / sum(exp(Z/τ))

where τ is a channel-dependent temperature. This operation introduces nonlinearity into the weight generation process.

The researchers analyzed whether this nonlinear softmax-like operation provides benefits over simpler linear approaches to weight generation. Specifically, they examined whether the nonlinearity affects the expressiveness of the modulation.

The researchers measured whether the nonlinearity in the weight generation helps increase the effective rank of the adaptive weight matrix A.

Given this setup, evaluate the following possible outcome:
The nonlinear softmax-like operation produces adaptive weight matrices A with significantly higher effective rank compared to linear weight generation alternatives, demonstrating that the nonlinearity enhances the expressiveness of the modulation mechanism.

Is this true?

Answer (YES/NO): YES